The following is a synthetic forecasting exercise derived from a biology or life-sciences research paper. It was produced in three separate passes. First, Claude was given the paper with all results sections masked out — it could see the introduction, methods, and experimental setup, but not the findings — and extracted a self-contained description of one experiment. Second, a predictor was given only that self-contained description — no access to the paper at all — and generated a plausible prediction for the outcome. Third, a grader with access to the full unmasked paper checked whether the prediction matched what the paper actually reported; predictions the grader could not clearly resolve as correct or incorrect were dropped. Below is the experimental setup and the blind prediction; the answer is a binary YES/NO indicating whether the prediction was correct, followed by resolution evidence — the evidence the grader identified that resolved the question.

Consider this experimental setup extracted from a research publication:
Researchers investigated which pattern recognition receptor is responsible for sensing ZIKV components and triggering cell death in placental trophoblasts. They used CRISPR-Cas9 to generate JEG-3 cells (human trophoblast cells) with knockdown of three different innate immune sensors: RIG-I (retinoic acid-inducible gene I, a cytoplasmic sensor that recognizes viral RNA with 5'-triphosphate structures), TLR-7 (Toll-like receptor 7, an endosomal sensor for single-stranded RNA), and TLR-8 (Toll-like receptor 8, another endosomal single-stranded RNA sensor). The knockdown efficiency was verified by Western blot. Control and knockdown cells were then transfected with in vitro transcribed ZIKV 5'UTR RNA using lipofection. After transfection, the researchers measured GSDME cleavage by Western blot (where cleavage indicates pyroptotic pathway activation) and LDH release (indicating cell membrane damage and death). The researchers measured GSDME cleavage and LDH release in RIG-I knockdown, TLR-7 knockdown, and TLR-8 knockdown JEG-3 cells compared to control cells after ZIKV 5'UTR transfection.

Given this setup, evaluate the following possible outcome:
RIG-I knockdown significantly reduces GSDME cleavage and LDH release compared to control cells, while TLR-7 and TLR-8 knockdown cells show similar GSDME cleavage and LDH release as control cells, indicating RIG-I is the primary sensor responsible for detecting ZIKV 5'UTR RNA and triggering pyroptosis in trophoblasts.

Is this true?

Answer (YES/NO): YES